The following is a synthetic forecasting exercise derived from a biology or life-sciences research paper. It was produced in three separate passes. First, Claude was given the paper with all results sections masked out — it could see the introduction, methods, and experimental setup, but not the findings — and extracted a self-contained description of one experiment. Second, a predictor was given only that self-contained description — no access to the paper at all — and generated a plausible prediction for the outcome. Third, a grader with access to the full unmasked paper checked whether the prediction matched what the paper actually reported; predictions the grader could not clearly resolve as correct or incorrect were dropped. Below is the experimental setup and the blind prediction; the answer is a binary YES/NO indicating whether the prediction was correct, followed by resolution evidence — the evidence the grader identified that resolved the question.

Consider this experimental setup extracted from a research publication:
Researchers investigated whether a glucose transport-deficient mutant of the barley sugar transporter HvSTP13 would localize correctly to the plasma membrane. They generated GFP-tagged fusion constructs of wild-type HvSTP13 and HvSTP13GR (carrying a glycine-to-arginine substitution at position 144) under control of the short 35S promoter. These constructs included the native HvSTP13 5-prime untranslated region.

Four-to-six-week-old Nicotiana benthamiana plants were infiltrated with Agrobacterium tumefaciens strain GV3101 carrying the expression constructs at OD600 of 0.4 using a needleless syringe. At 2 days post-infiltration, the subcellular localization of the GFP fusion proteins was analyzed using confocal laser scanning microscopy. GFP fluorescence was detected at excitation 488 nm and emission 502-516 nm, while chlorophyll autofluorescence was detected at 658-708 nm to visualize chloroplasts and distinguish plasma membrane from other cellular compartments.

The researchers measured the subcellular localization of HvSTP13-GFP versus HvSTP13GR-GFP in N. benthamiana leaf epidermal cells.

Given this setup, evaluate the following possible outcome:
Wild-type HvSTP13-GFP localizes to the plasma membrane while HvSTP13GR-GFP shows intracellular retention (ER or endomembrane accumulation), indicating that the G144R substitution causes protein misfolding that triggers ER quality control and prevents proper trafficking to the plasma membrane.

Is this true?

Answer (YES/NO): NO